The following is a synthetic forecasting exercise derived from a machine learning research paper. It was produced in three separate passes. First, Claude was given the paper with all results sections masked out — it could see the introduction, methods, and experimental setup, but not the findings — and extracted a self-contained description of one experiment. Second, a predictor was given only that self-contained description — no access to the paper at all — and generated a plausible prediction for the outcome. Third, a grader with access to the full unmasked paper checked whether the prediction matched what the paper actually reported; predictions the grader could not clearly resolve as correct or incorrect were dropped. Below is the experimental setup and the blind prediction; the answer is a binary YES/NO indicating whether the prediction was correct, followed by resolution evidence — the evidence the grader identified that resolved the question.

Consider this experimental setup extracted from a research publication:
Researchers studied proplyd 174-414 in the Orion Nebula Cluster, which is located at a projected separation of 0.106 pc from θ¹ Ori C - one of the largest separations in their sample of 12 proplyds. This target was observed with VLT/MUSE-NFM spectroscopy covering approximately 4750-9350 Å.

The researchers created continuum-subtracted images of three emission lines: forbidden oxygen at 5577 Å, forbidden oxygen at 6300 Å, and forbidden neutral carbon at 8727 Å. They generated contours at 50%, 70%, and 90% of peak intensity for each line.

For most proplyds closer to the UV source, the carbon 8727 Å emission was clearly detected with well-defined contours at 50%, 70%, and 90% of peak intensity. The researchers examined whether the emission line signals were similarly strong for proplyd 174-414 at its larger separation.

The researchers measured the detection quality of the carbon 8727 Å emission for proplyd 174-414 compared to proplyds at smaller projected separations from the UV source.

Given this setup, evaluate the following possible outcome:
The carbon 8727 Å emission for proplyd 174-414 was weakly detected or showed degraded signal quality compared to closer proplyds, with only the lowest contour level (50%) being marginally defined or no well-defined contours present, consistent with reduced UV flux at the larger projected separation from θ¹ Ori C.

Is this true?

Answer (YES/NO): NO